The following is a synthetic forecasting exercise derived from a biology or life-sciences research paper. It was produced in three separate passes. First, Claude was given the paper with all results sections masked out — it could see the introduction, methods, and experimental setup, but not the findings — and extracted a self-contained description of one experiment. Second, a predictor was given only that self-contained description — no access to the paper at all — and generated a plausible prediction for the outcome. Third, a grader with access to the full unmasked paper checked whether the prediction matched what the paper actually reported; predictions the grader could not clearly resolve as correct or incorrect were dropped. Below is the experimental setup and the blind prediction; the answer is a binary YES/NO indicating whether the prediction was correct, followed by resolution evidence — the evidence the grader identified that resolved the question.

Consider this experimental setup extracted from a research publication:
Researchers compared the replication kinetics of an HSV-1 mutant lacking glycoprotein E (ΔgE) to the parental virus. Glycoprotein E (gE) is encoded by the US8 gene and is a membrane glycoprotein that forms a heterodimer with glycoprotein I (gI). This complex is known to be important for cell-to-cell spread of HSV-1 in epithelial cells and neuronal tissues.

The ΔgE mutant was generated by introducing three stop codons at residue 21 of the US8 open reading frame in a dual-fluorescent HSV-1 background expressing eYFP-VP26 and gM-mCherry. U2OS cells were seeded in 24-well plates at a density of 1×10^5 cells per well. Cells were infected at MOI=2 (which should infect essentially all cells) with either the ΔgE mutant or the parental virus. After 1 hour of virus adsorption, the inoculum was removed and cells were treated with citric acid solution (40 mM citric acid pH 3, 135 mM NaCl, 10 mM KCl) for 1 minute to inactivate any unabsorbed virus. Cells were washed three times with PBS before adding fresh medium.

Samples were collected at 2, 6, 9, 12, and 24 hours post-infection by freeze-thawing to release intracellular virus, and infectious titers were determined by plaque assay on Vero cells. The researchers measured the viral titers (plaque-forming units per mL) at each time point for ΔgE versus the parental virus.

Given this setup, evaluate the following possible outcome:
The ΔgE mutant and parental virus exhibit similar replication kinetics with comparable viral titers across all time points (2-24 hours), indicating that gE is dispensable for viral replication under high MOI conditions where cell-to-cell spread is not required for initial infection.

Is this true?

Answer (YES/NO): YES